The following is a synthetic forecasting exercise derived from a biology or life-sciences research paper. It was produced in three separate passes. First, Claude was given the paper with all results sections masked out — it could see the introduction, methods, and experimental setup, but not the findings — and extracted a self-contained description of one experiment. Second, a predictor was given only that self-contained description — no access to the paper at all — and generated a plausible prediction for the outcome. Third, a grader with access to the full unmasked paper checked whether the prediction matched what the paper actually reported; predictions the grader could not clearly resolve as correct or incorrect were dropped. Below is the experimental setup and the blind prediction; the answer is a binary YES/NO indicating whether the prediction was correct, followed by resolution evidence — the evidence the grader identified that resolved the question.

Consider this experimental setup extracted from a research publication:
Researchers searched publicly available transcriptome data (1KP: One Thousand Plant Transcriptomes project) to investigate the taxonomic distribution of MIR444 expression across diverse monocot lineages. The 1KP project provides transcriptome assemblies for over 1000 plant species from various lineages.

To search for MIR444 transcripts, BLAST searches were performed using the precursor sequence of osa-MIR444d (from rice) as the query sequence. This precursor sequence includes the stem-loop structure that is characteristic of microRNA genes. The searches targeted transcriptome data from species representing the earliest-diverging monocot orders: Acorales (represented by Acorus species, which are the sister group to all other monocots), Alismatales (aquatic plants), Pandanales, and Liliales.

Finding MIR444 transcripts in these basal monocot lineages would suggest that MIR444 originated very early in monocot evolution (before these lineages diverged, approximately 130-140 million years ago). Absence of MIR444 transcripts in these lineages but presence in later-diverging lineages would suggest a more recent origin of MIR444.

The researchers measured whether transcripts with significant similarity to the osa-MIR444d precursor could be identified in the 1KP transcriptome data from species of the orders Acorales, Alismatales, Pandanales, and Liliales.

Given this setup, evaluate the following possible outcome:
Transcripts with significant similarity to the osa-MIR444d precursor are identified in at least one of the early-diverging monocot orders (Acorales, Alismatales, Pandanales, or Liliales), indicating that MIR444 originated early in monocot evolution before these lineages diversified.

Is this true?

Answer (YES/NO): YES